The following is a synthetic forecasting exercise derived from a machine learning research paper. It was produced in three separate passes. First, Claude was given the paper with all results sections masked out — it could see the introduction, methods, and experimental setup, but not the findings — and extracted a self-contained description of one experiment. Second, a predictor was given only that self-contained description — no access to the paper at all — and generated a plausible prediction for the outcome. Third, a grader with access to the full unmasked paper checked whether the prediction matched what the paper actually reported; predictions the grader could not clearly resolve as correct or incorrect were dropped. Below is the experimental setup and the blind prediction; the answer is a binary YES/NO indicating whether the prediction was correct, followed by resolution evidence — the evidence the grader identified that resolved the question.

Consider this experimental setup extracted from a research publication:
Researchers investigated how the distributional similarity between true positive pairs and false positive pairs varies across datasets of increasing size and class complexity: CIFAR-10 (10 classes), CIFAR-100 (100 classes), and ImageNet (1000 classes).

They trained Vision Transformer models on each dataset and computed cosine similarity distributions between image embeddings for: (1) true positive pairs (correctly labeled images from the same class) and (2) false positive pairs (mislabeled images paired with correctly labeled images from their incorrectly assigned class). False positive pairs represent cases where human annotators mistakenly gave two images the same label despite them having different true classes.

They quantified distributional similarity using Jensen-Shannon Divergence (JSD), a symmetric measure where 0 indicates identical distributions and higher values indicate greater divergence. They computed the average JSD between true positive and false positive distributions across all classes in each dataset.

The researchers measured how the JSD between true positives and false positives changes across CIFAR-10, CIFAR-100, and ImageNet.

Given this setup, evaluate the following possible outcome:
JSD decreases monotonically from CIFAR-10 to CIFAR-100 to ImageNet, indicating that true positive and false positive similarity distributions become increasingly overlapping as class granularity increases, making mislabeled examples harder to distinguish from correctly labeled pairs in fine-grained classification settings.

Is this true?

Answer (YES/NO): NO